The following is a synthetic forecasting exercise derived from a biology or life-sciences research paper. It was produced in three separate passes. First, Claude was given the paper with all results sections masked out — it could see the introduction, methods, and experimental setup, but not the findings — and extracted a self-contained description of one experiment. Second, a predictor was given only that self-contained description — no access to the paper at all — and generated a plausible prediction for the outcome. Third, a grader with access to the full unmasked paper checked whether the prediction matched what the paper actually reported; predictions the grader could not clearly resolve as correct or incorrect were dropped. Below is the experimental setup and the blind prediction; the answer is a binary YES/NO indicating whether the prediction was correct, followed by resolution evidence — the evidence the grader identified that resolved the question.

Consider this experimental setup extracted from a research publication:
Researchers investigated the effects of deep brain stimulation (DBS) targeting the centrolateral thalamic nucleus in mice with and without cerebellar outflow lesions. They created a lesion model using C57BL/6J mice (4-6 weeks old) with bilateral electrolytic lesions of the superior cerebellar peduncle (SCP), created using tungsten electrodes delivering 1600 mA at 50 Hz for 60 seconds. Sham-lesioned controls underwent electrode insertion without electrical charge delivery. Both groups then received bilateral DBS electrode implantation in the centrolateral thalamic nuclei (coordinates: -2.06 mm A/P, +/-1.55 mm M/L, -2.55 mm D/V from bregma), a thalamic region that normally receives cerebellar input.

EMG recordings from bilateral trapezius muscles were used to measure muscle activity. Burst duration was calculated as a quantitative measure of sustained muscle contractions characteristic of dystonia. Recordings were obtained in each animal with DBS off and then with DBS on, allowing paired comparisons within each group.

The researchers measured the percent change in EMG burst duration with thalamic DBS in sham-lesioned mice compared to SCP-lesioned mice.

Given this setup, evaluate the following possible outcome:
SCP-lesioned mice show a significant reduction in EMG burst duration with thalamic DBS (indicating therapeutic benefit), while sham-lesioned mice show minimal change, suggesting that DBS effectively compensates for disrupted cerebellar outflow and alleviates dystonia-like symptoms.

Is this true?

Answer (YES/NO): YES